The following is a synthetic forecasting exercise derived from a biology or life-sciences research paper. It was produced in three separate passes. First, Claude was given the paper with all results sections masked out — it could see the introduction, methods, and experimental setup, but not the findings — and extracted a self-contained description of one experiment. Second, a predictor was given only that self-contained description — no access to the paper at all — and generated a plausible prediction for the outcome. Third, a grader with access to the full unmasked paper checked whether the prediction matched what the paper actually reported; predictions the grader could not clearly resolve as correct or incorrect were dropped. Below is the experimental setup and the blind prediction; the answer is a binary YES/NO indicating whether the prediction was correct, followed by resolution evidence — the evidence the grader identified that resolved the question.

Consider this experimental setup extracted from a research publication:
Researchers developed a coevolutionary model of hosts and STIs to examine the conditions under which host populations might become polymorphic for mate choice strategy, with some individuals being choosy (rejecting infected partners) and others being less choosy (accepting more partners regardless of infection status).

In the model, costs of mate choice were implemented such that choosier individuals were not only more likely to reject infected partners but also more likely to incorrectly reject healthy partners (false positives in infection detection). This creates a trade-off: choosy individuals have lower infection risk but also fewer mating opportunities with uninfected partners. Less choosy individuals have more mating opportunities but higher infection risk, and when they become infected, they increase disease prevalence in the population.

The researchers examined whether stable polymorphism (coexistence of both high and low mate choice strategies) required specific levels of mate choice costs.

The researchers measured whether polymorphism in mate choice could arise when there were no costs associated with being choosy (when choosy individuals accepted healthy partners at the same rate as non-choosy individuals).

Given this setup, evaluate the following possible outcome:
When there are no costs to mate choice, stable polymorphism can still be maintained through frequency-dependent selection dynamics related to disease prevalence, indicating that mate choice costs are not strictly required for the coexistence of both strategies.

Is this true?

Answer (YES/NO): NO